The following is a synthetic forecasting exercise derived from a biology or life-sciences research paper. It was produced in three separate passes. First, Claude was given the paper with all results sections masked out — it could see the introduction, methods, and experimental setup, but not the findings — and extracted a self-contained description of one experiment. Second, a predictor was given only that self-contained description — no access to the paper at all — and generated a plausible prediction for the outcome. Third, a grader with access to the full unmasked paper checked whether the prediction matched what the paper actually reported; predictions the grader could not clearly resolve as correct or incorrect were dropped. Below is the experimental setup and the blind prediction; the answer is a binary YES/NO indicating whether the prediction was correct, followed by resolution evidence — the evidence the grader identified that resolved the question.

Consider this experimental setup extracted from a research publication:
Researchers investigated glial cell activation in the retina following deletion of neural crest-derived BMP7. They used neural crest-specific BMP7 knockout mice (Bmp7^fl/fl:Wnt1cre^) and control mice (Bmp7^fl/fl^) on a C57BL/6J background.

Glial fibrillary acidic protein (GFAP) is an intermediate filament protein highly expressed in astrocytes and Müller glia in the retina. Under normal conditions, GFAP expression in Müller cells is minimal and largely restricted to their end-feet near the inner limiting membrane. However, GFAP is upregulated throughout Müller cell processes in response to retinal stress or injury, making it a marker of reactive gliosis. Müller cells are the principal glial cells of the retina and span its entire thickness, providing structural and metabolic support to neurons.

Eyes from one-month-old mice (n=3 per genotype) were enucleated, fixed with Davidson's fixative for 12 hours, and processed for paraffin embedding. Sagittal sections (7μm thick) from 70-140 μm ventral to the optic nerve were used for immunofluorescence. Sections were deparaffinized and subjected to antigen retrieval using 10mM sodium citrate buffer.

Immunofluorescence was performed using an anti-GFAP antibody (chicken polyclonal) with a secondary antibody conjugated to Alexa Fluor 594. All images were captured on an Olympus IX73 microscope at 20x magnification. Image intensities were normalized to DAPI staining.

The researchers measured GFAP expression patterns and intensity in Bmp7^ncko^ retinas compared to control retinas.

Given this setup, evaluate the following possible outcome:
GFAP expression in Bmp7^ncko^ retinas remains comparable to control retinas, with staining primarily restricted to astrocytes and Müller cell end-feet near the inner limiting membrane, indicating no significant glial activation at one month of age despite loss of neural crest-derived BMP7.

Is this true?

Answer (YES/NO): NO